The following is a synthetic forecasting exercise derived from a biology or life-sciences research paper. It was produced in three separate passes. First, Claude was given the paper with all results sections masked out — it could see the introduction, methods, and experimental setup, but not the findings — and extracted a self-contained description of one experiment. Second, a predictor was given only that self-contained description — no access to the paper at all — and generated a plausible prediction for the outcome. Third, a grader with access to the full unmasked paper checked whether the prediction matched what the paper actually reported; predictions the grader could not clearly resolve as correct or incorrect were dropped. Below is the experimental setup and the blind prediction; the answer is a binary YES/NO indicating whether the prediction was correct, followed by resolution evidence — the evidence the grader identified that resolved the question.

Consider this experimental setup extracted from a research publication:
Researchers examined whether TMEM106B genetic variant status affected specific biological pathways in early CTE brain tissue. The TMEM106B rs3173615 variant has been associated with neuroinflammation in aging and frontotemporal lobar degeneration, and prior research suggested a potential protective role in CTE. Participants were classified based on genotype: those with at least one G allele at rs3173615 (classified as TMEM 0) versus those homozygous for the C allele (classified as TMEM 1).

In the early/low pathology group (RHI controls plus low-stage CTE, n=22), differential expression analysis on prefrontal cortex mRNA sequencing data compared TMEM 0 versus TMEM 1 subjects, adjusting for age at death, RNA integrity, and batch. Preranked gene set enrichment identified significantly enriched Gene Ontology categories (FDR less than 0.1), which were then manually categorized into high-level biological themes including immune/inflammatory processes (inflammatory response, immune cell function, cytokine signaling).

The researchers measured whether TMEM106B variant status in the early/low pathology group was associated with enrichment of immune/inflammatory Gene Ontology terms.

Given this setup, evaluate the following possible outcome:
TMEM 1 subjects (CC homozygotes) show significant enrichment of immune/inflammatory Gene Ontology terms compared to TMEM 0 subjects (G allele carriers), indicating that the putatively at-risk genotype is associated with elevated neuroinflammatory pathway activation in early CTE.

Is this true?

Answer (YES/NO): NO